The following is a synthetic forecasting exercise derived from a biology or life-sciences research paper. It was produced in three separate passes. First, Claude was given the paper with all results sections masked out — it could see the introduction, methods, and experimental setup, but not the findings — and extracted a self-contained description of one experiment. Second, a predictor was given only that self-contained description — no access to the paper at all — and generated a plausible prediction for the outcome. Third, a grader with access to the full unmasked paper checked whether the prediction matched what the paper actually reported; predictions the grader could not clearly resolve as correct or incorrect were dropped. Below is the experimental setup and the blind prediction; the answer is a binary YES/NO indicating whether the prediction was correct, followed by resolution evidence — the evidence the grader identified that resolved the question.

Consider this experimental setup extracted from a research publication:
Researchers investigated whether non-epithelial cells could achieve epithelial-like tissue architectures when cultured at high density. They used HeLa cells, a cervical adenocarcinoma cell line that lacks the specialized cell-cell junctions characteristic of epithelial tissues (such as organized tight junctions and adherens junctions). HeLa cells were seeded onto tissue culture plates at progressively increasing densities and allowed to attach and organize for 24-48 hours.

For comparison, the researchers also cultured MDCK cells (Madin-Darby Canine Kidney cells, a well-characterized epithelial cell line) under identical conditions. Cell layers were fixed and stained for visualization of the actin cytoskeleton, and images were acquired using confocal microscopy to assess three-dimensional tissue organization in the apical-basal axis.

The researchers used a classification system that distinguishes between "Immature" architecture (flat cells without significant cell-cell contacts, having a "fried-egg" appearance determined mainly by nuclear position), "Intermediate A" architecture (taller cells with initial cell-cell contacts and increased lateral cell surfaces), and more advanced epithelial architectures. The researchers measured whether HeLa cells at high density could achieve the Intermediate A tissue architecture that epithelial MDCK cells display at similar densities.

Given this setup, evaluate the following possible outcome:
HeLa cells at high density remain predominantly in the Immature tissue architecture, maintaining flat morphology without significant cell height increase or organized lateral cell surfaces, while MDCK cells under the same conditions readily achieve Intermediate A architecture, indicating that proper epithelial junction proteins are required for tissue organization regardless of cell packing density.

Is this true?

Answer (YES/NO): NO